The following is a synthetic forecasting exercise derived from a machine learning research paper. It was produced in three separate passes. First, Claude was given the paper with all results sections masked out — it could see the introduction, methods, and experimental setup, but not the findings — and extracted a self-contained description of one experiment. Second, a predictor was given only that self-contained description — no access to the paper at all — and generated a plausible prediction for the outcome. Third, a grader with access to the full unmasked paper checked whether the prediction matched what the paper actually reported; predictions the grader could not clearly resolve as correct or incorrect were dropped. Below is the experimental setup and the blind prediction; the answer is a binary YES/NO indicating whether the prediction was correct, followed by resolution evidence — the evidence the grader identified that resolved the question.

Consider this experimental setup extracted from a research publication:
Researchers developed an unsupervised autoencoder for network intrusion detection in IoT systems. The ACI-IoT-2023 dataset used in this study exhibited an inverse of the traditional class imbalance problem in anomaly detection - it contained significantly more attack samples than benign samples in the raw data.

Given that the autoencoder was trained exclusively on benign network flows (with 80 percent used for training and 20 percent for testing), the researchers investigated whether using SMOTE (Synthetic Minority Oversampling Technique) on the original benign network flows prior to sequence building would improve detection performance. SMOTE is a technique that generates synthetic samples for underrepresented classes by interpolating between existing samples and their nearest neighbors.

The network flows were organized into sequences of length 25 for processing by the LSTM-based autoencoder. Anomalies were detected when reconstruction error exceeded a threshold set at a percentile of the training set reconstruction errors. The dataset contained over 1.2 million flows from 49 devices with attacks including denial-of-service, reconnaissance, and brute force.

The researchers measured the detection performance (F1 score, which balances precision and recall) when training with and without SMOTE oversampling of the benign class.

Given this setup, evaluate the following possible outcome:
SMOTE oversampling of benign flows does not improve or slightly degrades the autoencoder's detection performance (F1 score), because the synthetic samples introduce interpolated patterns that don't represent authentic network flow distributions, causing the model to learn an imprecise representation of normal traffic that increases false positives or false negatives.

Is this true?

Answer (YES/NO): NO